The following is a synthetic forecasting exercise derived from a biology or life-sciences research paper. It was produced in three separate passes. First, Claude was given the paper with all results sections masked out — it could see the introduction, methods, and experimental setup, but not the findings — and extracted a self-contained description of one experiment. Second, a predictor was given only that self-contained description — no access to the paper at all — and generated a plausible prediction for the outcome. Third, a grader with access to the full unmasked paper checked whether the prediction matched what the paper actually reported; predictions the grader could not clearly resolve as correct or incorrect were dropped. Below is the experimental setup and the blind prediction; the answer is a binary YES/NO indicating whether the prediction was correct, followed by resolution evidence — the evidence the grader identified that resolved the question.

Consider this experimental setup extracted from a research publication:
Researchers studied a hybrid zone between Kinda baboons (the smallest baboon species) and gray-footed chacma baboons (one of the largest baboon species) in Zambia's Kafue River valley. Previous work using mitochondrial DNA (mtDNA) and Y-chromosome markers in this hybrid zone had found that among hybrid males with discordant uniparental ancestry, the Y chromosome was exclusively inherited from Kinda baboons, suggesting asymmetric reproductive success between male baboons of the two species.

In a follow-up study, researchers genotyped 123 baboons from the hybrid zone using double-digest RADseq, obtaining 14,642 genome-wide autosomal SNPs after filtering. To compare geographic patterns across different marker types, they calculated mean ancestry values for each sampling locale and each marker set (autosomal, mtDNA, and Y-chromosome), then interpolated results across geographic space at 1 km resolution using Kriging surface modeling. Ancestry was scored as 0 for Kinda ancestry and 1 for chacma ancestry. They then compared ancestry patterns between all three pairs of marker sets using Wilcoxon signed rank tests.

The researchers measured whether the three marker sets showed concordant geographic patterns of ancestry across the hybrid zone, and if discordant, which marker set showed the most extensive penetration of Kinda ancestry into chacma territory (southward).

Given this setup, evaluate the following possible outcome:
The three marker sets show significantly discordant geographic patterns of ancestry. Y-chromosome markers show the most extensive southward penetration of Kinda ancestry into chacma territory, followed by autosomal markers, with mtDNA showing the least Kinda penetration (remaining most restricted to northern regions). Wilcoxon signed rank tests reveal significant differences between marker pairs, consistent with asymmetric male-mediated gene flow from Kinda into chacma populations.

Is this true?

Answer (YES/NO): NO